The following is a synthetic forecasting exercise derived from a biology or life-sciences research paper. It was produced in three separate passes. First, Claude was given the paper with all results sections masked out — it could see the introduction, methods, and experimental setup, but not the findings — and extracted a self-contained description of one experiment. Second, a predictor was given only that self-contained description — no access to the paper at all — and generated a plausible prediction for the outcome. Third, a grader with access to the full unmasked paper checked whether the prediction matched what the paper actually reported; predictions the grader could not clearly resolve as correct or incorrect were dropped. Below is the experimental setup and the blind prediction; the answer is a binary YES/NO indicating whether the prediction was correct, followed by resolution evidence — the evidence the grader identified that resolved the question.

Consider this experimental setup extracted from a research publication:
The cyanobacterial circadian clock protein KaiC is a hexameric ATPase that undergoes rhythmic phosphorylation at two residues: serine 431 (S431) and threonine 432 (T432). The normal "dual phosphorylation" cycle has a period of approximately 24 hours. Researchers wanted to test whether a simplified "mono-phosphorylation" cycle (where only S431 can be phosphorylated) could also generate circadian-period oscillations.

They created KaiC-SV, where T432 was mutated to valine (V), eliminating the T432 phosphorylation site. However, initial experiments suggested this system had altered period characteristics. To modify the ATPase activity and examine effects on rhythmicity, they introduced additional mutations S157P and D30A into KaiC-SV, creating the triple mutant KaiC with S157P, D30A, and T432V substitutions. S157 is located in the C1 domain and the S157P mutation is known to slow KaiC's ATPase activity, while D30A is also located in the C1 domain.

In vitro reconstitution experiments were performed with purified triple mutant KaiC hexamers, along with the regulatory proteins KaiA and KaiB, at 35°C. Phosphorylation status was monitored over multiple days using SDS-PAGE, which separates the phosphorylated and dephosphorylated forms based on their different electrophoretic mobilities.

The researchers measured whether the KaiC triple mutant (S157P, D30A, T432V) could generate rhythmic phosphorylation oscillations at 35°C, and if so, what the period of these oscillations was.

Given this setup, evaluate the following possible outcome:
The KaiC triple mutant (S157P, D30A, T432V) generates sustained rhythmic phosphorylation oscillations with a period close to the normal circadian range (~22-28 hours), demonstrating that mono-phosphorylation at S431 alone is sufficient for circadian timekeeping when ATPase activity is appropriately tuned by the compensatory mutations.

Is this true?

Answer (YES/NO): NO